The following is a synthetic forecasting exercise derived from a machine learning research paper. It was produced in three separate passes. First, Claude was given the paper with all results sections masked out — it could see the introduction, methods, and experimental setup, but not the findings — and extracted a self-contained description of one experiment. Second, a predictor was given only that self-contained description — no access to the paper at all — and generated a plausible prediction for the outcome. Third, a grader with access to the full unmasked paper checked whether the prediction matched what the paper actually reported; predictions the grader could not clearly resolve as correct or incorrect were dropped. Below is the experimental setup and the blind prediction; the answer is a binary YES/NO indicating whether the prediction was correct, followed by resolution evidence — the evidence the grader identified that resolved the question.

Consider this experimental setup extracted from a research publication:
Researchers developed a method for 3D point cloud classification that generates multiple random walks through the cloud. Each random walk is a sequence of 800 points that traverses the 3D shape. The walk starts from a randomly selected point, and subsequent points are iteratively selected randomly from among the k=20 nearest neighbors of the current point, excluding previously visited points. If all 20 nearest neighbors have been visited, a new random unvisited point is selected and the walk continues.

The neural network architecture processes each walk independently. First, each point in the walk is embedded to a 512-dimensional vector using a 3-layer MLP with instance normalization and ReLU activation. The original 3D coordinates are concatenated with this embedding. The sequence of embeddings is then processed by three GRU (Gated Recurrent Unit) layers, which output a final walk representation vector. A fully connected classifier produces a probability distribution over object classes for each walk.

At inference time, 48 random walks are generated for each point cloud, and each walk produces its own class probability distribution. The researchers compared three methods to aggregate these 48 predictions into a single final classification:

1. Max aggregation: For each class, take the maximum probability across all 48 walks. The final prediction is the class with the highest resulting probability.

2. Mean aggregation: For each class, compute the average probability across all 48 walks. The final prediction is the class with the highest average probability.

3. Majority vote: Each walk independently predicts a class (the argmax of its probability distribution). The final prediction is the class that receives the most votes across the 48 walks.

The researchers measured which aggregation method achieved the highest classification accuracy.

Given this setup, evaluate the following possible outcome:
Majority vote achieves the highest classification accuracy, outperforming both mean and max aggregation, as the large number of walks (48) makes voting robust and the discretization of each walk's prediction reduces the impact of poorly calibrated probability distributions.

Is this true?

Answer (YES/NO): YES